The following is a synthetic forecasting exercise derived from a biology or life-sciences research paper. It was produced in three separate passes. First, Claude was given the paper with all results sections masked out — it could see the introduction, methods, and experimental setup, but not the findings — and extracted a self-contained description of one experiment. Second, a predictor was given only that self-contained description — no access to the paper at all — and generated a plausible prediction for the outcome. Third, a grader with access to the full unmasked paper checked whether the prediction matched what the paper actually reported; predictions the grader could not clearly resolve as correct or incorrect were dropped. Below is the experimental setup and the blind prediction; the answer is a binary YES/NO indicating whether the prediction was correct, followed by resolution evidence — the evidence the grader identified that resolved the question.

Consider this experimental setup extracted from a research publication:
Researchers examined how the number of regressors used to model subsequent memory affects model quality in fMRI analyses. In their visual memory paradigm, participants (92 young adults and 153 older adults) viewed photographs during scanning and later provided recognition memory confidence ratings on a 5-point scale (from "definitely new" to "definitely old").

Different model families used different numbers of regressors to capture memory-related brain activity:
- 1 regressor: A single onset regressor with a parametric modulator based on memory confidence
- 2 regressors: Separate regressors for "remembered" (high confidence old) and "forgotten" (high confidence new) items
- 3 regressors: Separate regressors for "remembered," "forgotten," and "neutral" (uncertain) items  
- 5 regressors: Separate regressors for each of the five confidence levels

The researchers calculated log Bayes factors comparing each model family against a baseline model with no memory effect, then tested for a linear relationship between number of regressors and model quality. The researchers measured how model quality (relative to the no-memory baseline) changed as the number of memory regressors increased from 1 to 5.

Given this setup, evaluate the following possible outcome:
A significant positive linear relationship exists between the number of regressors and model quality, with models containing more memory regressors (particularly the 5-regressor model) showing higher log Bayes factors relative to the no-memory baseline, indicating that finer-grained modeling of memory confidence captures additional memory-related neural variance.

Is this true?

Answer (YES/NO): NO